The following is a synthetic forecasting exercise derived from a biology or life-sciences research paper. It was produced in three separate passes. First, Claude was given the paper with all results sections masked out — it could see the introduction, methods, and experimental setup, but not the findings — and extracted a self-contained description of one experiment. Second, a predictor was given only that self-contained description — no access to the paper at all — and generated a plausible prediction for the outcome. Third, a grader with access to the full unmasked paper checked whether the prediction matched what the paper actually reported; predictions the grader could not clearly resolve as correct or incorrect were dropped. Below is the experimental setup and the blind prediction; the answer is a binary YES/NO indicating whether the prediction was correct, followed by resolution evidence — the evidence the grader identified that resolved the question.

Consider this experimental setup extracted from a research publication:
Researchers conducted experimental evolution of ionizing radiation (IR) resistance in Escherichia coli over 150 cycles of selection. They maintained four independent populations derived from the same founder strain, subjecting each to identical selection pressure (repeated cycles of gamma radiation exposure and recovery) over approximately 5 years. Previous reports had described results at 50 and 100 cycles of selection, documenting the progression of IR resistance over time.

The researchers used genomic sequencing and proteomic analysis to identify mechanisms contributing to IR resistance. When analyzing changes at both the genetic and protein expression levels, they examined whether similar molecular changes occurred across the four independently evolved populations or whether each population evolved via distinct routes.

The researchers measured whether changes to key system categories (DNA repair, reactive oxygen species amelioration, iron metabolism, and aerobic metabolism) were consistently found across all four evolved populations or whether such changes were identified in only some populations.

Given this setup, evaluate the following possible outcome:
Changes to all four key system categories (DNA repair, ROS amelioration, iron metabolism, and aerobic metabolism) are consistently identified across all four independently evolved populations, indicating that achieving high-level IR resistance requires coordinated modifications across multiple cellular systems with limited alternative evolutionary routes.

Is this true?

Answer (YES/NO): NO